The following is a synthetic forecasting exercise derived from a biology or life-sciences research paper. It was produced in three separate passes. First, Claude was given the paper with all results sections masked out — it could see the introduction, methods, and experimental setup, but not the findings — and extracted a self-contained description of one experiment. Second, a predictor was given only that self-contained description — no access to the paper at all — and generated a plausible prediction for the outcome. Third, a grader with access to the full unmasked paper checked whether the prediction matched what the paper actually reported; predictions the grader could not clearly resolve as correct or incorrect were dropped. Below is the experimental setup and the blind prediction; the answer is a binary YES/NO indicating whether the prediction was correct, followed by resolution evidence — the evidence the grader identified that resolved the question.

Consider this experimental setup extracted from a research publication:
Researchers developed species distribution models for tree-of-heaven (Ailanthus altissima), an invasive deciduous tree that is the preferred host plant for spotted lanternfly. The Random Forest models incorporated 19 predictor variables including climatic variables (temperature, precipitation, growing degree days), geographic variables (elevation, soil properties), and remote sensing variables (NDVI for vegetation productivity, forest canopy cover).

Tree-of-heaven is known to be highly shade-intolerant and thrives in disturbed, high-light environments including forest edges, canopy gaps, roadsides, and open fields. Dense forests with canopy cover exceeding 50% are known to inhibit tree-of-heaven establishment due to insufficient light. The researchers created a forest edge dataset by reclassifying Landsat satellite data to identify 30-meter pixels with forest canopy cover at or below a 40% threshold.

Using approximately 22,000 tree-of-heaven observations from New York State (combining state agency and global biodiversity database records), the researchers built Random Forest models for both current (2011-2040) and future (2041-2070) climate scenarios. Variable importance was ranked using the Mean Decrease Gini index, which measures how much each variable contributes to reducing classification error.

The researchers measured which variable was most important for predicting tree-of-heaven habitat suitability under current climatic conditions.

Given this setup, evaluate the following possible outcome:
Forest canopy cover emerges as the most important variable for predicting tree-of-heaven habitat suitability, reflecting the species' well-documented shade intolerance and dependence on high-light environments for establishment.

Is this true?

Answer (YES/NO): NO